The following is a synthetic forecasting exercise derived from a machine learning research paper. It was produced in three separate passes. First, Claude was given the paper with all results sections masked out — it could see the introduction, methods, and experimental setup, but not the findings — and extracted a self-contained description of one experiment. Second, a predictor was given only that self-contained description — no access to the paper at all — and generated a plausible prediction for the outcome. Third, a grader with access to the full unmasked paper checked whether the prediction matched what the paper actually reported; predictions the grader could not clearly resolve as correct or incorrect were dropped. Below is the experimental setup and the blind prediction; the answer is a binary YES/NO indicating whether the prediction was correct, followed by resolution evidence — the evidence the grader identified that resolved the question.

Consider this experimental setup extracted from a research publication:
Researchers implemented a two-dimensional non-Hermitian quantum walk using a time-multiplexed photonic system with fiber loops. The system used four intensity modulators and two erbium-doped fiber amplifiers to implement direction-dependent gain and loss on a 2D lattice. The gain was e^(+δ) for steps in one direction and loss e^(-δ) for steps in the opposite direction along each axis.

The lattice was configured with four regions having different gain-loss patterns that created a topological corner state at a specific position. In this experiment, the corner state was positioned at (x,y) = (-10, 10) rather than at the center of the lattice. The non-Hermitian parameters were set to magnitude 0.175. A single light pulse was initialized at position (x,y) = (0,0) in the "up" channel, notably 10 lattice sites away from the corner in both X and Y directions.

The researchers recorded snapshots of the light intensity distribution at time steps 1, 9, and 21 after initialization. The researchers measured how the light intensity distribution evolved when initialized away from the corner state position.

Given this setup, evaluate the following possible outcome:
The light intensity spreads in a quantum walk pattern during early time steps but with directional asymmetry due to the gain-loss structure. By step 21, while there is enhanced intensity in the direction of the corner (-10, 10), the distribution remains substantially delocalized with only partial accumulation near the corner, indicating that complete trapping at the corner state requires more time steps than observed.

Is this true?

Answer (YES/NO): NO